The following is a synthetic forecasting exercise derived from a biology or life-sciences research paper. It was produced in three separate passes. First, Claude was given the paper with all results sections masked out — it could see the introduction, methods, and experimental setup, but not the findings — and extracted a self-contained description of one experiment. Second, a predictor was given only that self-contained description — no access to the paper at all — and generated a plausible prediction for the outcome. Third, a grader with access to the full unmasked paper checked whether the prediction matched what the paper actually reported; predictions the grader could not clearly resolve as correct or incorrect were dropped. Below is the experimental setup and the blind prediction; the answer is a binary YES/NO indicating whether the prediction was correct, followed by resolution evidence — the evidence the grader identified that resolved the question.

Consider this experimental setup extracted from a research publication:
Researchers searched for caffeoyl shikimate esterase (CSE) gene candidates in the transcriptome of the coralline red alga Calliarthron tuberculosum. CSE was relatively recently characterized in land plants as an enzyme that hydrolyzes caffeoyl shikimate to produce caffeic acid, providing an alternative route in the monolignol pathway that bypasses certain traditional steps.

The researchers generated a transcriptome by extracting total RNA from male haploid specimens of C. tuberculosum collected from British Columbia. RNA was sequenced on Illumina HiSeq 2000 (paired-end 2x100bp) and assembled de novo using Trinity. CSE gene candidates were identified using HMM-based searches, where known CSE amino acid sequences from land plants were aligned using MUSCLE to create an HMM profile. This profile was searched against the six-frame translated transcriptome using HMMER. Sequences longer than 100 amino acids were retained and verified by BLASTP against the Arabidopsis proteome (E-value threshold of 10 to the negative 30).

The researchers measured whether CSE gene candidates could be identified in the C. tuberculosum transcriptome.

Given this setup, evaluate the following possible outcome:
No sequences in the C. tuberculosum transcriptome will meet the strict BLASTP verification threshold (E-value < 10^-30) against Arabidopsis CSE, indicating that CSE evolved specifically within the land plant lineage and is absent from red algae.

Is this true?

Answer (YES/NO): NO